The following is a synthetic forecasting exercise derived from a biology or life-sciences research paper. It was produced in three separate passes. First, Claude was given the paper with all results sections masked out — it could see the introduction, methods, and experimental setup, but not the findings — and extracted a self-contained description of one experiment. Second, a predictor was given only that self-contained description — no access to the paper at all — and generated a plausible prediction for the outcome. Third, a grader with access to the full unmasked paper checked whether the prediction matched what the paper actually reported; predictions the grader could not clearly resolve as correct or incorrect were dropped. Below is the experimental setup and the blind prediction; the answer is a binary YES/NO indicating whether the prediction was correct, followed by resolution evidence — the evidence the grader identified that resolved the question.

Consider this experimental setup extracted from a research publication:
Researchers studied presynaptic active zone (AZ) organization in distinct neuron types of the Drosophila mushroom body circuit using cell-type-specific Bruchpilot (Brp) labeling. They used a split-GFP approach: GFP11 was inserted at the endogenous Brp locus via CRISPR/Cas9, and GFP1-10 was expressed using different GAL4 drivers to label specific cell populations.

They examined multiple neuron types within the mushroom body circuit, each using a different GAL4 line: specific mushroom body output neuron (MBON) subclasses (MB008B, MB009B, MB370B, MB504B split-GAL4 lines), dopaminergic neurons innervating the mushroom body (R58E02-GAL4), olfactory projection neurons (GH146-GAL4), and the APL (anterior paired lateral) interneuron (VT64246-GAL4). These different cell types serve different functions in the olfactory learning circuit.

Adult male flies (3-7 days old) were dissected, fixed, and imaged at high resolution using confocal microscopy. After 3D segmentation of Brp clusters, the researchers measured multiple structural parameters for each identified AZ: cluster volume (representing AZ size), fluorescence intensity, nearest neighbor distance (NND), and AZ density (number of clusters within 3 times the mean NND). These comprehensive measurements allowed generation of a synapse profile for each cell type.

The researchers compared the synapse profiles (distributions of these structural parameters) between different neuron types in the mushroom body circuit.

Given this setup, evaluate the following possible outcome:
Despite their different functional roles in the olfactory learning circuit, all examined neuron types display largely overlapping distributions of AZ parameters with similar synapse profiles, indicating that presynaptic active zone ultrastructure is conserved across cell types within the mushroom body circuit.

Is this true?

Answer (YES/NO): NO